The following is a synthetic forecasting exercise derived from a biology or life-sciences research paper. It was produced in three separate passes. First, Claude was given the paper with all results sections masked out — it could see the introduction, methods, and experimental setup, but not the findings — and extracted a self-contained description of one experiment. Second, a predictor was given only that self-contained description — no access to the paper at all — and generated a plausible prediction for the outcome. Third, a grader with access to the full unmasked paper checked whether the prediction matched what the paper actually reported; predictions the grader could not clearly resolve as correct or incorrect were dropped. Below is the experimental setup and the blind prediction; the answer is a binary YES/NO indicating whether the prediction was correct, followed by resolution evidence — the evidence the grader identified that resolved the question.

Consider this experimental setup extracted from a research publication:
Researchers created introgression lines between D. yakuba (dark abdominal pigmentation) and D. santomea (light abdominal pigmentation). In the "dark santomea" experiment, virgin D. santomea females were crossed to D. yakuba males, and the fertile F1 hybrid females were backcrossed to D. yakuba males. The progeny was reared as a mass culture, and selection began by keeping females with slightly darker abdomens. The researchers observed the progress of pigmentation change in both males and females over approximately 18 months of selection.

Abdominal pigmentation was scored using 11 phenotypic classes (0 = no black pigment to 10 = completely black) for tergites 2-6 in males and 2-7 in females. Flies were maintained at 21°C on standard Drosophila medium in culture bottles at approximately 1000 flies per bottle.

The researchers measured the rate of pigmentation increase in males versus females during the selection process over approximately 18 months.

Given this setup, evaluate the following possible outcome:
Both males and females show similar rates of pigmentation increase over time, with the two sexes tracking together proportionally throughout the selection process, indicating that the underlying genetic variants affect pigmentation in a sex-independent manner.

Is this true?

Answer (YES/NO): NO